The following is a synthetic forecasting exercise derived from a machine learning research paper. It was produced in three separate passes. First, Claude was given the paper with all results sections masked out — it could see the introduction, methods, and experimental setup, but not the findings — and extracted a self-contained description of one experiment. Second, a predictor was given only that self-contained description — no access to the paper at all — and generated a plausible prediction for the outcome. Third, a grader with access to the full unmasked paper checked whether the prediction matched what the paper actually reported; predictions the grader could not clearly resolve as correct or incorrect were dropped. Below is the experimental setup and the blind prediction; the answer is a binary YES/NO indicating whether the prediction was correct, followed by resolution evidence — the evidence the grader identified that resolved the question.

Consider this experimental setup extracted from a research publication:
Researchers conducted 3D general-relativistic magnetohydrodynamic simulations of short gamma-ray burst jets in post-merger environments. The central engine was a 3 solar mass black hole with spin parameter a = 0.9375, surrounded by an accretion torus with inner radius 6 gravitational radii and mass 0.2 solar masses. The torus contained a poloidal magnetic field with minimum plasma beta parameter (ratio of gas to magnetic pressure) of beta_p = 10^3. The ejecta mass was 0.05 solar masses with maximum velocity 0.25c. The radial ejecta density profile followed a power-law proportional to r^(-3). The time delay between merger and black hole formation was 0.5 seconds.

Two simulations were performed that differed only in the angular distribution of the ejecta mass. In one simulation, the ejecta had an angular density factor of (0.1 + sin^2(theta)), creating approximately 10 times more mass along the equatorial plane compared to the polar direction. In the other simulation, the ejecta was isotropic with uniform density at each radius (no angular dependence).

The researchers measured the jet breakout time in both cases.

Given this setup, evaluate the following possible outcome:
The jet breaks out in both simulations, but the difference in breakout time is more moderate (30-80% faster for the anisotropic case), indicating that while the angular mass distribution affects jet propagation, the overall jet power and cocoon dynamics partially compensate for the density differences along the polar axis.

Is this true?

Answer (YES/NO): NO